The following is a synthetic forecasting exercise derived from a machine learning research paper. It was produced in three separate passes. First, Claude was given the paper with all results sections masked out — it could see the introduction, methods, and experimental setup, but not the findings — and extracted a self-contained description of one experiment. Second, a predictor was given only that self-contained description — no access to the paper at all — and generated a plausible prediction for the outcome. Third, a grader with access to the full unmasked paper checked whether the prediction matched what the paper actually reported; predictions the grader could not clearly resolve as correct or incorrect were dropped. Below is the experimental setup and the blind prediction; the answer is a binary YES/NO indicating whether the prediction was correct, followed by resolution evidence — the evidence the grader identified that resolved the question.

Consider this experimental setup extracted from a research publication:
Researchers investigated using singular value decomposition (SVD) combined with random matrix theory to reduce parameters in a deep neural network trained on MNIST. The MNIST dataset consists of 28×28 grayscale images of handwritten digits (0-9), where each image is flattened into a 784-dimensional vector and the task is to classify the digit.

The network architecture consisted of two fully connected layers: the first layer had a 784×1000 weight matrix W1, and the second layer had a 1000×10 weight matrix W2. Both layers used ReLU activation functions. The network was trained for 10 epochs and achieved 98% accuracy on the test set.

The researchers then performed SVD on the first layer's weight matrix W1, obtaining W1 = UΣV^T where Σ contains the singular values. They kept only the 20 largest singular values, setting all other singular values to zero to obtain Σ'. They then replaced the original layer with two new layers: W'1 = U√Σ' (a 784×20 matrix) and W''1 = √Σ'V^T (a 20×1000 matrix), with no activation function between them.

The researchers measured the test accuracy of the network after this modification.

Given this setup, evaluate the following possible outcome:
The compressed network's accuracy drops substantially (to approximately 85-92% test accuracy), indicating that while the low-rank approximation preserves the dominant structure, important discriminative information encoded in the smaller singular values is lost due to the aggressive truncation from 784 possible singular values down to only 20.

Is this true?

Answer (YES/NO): YES